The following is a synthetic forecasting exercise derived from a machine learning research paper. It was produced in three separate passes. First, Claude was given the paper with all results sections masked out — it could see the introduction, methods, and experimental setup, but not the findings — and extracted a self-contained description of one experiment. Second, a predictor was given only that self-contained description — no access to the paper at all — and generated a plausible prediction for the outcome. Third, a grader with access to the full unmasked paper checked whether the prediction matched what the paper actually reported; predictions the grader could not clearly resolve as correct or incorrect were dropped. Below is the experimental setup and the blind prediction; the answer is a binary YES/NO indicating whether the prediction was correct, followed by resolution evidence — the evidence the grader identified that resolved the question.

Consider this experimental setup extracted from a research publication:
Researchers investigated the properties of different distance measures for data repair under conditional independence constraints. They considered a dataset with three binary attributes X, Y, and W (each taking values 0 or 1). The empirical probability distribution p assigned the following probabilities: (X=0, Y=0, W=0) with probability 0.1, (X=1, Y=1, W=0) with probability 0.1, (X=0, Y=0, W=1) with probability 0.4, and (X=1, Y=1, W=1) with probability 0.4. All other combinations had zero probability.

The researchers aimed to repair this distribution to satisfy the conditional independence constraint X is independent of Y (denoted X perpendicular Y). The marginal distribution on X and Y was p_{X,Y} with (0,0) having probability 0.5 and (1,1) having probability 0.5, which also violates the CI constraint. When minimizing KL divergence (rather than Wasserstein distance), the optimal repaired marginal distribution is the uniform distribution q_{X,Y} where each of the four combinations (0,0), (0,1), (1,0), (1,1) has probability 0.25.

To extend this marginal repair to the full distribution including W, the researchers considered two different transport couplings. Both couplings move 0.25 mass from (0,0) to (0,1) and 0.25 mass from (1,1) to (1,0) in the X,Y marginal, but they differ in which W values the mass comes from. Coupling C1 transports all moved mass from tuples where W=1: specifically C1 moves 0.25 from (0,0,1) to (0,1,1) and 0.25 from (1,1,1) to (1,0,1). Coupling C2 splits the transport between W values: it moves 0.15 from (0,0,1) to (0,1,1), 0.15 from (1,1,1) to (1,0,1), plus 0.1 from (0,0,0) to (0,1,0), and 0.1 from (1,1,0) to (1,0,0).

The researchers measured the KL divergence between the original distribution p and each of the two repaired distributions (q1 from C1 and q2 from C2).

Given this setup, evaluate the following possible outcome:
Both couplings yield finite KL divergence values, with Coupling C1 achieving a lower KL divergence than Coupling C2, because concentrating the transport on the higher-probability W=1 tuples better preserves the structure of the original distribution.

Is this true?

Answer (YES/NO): NO